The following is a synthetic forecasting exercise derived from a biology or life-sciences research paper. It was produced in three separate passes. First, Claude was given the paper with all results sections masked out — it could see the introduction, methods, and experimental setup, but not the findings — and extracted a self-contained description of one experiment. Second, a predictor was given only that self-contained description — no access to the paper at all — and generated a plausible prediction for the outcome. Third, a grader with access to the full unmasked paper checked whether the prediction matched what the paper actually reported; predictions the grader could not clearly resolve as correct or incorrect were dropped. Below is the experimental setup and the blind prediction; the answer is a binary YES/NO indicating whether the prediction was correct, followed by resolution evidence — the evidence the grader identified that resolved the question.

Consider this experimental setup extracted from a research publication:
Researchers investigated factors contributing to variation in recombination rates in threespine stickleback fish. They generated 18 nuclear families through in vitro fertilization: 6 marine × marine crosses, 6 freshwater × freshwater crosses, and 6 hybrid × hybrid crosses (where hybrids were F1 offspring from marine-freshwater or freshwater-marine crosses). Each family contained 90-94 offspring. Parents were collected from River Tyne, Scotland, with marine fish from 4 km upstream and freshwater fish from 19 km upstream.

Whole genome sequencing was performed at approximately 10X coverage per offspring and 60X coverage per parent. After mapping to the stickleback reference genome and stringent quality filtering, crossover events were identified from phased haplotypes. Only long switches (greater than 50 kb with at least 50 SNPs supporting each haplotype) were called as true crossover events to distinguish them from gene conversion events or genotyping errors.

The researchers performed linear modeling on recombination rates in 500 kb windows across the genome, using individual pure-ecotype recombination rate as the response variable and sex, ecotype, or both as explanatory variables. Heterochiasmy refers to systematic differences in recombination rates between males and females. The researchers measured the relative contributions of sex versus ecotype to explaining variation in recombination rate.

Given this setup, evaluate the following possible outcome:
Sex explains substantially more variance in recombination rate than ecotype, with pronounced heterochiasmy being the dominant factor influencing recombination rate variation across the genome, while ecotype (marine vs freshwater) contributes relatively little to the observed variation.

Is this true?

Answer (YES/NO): YES